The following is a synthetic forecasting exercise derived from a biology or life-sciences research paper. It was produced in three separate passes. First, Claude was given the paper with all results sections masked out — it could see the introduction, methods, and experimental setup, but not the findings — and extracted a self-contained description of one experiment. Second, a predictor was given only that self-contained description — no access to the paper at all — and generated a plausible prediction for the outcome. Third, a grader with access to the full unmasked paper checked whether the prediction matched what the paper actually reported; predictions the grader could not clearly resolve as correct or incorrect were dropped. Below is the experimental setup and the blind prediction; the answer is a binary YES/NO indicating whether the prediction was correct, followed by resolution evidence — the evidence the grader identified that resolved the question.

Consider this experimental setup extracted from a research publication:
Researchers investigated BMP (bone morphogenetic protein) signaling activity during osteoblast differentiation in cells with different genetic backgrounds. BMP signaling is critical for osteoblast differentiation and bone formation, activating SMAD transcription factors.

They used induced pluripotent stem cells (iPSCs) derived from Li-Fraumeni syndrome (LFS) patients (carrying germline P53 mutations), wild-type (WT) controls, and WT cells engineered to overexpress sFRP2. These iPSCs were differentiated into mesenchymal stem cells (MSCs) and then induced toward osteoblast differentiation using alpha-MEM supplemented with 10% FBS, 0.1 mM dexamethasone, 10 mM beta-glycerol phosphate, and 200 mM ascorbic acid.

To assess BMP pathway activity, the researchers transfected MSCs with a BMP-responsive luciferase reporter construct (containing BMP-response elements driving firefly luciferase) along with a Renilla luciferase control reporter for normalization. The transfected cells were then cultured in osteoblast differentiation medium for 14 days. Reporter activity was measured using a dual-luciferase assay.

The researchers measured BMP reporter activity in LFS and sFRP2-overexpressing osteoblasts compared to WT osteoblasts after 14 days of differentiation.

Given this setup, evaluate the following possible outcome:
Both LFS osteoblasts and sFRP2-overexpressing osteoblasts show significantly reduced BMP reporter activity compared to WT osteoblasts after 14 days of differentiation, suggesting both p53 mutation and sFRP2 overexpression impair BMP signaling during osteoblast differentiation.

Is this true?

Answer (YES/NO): YES